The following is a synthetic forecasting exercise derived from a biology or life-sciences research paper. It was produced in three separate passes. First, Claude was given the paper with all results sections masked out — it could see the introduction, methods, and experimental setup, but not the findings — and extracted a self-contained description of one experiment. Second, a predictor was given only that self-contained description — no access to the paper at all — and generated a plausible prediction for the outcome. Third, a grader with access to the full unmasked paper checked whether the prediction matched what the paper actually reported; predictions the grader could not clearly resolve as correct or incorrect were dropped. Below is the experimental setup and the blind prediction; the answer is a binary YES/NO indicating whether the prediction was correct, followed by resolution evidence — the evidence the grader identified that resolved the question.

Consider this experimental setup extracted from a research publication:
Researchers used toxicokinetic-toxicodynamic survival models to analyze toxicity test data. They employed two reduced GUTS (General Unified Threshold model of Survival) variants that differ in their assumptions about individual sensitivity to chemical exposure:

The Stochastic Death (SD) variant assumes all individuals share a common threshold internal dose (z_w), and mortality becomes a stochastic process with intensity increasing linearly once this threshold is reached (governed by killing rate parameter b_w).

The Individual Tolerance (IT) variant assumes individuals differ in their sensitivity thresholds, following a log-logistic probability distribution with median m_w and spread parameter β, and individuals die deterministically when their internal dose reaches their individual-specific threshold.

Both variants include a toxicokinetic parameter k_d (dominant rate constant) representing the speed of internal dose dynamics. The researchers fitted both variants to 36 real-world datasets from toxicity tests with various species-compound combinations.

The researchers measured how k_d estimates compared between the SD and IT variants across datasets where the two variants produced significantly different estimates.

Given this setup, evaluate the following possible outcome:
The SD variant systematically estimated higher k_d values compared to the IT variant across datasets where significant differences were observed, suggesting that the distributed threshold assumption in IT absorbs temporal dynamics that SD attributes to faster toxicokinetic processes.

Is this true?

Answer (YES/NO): YES